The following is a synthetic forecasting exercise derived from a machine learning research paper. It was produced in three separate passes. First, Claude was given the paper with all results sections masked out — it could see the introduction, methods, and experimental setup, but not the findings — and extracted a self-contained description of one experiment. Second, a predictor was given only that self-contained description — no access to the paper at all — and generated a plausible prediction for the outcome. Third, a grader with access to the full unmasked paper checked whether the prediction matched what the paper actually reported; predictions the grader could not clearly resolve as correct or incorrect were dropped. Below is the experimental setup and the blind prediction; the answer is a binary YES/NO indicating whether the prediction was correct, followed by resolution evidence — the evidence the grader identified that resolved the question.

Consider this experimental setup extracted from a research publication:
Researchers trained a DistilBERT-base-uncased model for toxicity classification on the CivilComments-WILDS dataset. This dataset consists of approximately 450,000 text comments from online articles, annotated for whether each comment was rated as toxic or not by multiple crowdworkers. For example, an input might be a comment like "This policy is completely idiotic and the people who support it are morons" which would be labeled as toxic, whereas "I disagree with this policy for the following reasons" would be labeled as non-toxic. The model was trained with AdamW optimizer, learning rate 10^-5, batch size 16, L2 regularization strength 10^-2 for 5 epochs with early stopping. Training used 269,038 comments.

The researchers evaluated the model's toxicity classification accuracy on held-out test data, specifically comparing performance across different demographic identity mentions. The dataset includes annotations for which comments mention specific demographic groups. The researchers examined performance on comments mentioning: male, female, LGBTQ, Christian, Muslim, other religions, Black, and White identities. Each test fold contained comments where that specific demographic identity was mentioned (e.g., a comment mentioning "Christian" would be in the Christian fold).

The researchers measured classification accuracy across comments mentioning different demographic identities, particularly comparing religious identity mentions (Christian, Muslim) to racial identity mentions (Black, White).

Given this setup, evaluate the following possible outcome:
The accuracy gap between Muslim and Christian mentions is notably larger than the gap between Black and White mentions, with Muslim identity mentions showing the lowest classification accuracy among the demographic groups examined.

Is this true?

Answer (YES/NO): NO